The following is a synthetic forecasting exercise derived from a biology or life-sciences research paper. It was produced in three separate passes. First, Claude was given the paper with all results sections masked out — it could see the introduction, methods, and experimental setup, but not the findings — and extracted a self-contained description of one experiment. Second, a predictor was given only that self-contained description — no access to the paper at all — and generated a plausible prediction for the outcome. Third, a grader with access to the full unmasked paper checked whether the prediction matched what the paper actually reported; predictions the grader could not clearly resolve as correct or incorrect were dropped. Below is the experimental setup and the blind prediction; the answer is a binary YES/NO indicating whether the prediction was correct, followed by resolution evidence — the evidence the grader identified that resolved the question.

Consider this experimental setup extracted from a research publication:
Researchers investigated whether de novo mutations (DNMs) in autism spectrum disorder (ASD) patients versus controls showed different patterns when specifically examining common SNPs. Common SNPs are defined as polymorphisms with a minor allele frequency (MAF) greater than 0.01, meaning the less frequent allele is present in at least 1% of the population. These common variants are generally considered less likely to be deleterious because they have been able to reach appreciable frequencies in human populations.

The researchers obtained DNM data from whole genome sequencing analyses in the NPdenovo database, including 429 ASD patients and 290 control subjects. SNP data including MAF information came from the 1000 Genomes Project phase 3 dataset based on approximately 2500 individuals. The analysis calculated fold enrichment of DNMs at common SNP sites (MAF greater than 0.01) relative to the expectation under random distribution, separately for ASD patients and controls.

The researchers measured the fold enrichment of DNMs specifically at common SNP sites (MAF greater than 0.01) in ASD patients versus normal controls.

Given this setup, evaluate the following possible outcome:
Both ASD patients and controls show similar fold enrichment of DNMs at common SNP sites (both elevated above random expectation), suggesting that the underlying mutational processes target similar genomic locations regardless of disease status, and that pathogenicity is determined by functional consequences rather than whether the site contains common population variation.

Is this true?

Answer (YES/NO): NO